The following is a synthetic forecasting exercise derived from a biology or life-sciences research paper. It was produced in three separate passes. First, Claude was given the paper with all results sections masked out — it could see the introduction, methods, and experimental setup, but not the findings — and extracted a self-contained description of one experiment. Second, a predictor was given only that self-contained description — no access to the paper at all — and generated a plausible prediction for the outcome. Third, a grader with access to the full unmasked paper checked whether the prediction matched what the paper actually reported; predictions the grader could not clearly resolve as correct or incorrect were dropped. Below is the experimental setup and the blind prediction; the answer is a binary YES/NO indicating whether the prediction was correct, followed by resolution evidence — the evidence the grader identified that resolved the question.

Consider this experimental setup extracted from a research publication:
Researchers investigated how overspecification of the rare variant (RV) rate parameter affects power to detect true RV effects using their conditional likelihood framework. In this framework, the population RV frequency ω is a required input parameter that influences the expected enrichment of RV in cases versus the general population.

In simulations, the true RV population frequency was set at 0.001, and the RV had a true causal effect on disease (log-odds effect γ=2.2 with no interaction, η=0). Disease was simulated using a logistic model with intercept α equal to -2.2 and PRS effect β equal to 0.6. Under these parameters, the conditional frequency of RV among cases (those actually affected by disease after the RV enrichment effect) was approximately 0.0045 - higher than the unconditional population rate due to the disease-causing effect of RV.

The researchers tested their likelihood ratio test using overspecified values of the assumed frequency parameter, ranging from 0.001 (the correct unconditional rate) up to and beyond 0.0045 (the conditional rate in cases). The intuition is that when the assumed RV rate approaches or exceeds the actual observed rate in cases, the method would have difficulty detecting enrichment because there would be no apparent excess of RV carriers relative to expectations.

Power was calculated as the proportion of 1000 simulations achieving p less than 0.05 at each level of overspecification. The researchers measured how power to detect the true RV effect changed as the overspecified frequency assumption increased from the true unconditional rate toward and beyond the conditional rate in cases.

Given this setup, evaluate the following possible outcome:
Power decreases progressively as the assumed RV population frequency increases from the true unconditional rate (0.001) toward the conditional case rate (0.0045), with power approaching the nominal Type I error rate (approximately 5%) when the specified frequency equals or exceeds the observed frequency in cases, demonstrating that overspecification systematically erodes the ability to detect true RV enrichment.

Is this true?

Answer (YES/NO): NO